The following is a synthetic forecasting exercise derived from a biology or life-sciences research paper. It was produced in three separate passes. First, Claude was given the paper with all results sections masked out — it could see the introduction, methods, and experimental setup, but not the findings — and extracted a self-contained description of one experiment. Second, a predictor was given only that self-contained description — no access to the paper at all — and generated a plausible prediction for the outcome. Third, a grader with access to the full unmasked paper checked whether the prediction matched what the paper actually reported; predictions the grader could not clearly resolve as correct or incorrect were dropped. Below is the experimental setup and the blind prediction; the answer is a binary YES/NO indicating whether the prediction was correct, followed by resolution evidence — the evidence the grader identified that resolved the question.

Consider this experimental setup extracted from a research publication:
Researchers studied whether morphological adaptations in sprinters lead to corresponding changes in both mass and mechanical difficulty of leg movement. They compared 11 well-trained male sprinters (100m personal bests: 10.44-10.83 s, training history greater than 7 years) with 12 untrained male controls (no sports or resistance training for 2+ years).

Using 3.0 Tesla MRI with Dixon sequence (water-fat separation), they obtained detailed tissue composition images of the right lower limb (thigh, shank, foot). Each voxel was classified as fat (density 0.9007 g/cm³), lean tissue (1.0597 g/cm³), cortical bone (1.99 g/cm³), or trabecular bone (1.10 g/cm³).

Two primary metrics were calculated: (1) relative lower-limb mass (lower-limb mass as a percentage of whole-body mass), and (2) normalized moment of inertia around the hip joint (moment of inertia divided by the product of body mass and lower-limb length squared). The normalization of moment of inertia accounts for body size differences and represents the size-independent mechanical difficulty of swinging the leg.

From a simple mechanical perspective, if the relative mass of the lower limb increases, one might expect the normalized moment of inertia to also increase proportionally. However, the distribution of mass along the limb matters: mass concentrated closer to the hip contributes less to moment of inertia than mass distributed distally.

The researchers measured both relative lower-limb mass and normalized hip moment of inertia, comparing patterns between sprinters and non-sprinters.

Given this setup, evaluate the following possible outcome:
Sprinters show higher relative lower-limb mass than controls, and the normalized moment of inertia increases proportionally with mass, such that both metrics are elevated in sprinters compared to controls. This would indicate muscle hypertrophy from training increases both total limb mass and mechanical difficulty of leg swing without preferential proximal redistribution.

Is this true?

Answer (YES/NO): NO